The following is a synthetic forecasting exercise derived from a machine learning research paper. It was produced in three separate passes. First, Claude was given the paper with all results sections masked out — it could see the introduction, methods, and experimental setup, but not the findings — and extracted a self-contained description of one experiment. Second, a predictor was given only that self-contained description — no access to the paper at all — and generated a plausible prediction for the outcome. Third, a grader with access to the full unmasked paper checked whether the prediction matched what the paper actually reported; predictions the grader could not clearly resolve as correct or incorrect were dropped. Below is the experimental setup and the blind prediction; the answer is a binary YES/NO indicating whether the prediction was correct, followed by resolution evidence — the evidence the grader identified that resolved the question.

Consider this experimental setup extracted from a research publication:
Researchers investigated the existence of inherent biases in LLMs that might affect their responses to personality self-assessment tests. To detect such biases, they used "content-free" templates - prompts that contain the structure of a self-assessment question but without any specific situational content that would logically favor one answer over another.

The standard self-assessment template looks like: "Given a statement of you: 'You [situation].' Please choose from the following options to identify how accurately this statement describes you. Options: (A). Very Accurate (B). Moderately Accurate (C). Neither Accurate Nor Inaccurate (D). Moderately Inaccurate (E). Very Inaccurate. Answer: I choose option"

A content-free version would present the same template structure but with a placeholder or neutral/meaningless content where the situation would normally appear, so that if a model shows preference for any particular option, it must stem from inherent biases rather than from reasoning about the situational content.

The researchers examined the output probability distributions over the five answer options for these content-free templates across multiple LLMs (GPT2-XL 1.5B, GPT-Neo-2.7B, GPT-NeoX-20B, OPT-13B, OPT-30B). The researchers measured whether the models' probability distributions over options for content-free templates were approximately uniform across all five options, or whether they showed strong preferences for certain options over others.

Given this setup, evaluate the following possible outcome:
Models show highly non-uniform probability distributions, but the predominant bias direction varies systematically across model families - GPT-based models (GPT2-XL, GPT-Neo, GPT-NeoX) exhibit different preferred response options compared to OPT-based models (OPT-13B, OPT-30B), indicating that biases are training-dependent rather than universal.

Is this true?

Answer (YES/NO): NO